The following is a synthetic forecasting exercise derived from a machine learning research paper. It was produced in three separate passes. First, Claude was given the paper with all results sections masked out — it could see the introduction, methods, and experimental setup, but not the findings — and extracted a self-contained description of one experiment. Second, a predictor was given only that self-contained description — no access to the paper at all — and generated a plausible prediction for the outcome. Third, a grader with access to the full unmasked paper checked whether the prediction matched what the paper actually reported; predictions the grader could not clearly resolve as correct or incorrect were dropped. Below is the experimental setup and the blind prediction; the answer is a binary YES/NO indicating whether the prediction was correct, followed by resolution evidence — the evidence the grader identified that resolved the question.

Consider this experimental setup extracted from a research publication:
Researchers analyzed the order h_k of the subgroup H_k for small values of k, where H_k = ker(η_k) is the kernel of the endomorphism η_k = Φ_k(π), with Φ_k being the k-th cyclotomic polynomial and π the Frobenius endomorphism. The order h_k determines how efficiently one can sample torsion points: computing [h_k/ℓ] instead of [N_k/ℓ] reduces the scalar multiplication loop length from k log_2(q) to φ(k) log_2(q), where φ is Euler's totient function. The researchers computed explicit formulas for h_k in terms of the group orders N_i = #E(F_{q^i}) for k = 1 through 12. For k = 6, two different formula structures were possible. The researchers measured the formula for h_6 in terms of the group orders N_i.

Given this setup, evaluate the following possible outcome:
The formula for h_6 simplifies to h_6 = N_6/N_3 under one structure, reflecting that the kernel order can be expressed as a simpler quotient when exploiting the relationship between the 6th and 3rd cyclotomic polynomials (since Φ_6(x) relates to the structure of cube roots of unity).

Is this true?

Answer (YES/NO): NO